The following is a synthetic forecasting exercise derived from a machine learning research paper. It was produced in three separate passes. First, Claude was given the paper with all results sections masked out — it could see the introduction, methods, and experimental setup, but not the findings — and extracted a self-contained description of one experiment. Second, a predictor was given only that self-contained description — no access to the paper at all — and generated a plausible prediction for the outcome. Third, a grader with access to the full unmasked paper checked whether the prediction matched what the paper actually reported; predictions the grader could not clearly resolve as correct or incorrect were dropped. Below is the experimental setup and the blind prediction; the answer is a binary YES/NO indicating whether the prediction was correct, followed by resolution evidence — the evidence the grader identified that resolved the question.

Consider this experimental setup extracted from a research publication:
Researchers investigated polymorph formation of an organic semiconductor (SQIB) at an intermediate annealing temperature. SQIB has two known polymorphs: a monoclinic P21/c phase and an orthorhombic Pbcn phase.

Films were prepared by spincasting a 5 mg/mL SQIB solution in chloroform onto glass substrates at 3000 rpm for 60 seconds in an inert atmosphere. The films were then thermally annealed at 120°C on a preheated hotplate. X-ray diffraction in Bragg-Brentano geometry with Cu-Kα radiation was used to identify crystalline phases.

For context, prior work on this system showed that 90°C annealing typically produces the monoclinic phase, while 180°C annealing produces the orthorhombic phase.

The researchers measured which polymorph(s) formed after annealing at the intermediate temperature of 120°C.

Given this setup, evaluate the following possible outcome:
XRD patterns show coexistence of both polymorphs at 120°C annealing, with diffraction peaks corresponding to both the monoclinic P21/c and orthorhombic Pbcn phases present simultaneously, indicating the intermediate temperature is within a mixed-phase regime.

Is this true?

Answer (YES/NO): YES